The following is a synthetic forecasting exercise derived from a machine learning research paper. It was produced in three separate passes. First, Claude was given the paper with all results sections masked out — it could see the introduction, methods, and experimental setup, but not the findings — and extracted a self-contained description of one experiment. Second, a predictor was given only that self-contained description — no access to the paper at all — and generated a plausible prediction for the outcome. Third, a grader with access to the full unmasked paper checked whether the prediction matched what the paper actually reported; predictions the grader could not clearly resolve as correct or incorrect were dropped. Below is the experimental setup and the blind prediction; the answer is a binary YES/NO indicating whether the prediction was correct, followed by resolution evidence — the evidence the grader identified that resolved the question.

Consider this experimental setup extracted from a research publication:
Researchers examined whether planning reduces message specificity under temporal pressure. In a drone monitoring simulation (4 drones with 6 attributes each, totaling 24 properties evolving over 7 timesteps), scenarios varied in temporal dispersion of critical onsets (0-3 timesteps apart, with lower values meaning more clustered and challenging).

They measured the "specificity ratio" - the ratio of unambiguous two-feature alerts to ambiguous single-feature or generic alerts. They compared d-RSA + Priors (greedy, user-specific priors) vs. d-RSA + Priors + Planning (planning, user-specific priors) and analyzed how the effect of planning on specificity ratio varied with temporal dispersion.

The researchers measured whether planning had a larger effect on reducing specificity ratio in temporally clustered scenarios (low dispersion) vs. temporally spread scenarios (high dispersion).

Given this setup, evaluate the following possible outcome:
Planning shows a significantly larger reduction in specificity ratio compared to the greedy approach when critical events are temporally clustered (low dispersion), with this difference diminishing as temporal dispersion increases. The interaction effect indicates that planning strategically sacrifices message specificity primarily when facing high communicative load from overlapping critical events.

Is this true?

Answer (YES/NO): YES